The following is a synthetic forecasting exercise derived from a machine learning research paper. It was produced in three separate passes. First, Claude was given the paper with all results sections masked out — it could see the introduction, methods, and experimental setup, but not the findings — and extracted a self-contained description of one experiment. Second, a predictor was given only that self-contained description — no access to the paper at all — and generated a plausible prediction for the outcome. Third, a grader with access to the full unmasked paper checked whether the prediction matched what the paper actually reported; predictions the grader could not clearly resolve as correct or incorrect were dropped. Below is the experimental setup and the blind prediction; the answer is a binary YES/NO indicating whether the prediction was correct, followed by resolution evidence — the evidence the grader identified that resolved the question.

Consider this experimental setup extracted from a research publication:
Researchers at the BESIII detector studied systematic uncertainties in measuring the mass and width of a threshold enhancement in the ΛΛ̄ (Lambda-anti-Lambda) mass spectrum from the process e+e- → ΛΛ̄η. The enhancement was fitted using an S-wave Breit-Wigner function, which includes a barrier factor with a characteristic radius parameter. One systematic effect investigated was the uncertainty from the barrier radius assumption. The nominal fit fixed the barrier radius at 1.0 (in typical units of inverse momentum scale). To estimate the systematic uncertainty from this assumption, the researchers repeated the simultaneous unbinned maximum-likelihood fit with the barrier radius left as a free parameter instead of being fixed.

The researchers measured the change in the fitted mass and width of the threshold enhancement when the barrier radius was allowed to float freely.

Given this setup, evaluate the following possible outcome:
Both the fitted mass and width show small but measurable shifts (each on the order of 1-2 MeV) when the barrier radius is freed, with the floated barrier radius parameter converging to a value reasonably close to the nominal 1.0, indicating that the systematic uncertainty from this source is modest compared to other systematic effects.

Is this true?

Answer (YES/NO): NO